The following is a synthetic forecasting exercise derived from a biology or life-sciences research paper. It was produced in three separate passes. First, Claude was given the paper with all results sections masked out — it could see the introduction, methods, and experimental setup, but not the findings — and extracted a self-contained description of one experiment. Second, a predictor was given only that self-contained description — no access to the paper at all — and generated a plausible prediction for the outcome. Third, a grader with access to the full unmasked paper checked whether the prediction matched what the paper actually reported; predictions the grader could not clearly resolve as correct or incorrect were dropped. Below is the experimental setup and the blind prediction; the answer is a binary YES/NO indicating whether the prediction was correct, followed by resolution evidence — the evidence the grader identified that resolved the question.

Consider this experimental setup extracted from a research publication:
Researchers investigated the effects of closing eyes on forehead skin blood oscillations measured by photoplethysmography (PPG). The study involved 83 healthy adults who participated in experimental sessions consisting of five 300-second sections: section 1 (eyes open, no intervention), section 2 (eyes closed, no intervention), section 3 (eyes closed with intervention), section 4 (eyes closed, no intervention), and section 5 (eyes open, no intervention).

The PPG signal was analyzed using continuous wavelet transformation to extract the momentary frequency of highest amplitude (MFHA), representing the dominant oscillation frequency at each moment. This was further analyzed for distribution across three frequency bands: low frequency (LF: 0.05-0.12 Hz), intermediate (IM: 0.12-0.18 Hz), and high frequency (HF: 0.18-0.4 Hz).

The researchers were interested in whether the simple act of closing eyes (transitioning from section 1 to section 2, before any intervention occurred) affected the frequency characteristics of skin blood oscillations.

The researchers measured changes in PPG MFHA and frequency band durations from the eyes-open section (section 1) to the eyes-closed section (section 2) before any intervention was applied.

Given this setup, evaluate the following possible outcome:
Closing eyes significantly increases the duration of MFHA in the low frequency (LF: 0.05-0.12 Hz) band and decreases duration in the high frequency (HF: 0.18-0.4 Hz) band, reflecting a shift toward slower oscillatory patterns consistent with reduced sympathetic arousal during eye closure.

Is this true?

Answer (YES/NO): NO